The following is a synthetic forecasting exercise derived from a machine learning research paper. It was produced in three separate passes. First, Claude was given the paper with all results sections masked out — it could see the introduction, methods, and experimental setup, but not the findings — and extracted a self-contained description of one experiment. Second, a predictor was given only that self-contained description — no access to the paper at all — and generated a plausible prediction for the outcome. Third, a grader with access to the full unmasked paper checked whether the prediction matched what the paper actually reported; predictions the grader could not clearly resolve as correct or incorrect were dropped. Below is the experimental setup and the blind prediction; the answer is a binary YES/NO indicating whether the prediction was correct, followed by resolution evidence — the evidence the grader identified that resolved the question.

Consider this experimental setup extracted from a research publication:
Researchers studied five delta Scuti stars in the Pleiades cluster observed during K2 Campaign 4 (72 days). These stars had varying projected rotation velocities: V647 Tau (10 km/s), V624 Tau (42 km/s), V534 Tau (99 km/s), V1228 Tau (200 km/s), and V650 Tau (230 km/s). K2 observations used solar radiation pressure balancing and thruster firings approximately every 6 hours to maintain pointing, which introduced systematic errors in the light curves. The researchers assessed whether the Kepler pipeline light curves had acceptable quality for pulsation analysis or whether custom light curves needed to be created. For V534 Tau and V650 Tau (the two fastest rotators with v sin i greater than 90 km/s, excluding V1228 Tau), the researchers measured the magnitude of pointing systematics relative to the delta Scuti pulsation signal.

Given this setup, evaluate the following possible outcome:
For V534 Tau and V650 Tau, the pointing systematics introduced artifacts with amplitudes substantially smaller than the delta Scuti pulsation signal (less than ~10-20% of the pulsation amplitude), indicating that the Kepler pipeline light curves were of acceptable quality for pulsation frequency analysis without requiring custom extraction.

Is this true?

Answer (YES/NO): NO